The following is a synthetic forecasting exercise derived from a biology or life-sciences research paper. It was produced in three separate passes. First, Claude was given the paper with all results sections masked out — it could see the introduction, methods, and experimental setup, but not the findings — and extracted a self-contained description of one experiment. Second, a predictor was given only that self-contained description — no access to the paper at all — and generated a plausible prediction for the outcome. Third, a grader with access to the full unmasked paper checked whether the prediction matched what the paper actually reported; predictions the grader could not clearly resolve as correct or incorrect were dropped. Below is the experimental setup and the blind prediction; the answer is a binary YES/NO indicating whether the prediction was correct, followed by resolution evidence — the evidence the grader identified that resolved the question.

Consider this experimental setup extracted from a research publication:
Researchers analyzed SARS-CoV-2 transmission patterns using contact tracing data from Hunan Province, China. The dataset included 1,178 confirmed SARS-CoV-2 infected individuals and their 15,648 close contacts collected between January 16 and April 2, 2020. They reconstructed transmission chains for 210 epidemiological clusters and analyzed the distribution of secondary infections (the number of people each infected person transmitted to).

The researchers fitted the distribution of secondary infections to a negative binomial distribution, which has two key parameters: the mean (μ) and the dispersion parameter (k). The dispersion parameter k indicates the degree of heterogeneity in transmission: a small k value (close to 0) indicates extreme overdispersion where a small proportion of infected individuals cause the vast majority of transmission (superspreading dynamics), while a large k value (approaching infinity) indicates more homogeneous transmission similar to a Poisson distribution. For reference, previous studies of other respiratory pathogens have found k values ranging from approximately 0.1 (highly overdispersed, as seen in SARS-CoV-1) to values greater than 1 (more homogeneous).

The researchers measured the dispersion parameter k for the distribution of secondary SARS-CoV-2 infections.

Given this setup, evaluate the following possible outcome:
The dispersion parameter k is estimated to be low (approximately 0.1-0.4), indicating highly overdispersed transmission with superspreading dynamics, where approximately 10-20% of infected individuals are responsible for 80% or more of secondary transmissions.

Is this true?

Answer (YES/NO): YES